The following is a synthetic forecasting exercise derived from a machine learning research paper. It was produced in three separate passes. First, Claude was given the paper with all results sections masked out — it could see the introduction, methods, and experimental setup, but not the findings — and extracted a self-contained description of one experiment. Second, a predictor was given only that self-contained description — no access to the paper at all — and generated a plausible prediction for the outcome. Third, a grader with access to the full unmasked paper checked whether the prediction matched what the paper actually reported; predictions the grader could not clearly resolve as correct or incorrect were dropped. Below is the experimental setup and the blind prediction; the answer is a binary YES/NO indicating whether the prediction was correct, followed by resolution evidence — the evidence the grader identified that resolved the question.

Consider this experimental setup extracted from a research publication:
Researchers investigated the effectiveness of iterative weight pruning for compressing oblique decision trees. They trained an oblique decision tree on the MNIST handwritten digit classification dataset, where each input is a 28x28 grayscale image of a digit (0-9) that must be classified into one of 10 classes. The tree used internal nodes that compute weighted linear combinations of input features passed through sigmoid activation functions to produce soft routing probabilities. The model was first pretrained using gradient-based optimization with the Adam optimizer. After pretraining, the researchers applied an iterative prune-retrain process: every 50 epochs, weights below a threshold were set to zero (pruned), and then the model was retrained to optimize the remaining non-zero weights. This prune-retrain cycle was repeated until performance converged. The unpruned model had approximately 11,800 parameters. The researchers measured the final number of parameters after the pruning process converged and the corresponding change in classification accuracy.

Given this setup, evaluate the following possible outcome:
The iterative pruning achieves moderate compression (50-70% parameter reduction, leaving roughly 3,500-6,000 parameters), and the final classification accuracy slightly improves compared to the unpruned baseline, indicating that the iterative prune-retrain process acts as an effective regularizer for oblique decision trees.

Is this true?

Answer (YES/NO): NO